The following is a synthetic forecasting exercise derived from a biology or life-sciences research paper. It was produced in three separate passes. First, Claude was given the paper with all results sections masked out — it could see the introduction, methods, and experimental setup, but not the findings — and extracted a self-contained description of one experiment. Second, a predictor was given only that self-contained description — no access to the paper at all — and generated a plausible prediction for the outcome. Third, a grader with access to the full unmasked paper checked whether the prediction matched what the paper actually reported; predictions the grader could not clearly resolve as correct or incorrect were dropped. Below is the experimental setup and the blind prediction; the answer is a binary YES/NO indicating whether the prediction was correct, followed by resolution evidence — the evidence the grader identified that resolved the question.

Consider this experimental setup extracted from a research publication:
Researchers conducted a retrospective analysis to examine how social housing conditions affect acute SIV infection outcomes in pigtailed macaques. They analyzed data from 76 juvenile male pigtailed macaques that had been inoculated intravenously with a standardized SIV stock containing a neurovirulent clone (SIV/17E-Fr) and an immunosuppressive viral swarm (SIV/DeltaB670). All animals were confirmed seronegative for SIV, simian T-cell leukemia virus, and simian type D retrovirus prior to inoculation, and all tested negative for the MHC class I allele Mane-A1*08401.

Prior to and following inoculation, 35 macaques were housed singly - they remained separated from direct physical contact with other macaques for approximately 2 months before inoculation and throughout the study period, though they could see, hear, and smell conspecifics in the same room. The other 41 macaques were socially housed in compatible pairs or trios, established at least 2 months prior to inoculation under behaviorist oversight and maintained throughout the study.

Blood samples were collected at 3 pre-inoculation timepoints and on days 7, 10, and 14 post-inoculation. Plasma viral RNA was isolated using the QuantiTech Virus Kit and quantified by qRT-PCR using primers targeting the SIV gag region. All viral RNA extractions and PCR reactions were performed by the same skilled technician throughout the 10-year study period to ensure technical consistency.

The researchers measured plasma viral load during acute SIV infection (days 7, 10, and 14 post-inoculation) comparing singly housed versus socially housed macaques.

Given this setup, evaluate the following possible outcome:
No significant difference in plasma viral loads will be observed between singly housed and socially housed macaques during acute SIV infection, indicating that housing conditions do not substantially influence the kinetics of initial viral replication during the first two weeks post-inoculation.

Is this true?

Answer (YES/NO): NO